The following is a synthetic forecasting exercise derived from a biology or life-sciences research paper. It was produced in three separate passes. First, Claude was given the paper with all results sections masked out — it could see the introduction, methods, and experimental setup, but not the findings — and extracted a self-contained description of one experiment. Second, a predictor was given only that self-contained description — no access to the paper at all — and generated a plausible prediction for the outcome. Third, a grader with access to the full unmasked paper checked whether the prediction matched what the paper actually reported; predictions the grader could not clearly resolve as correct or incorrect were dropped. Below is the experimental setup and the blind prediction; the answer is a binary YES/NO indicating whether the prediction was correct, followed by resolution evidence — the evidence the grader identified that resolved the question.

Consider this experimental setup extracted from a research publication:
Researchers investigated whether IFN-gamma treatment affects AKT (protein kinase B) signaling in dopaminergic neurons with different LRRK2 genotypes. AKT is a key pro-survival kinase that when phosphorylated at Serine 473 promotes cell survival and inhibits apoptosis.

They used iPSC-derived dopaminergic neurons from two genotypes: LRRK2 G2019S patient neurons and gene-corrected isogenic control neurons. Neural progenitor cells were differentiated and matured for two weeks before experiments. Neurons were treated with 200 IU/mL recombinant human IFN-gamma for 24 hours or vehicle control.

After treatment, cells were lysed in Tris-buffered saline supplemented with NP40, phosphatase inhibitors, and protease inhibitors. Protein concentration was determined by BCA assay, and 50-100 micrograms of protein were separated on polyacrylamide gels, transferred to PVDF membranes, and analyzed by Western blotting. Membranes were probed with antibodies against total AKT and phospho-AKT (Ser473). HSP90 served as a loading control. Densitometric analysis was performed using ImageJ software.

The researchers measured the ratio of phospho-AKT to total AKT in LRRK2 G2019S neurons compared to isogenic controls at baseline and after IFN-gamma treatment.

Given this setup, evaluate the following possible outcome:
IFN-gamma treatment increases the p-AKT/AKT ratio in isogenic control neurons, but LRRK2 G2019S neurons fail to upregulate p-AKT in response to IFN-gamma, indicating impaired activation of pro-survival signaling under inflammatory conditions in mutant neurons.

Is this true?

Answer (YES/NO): NO